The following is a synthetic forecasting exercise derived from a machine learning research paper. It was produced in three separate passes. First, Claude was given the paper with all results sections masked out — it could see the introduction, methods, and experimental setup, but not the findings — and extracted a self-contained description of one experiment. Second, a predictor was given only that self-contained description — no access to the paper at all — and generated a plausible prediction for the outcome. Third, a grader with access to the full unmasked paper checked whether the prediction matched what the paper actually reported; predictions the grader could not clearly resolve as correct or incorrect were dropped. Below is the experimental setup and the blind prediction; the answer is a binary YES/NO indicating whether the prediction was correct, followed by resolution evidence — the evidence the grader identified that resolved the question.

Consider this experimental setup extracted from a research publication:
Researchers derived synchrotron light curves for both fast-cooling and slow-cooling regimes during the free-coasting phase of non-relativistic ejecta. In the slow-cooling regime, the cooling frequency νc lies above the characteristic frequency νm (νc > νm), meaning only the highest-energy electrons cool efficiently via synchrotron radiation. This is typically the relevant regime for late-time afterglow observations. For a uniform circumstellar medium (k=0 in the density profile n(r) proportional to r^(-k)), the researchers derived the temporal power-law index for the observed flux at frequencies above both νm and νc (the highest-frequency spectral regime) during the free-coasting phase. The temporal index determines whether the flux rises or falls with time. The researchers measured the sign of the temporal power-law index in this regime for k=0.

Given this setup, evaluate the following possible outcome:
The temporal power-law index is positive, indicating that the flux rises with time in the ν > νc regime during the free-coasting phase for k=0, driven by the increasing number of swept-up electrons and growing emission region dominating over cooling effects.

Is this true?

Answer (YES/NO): YES